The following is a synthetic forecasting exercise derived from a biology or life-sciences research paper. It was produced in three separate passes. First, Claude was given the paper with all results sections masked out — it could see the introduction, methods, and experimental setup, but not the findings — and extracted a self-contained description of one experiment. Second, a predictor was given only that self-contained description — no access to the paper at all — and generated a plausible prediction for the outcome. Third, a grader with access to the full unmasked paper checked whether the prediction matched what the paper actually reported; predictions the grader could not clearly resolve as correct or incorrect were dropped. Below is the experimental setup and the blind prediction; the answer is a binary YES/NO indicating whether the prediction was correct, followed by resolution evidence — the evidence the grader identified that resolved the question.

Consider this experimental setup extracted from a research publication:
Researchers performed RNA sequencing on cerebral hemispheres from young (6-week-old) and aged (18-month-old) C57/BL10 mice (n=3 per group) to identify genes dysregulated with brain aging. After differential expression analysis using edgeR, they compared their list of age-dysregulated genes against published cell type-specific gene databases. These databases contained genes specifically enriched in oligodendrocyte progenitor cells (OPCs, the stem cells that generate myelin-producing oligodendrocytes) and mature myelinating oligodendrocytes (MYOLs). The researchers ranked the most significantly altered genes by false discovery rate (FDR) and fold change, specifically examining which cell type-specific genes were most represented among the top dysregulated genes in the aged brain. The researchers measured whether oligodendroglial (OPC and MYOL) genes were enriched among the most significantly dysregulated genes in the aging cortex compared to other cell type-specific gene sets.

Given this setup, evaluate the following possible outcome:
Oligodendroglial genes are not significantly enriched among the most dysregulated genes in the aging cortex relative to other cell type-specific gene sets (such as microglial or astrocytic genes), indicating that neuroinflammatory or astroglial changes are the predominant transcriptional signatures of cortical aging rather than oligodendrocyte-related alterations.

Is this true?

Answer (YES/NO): NO